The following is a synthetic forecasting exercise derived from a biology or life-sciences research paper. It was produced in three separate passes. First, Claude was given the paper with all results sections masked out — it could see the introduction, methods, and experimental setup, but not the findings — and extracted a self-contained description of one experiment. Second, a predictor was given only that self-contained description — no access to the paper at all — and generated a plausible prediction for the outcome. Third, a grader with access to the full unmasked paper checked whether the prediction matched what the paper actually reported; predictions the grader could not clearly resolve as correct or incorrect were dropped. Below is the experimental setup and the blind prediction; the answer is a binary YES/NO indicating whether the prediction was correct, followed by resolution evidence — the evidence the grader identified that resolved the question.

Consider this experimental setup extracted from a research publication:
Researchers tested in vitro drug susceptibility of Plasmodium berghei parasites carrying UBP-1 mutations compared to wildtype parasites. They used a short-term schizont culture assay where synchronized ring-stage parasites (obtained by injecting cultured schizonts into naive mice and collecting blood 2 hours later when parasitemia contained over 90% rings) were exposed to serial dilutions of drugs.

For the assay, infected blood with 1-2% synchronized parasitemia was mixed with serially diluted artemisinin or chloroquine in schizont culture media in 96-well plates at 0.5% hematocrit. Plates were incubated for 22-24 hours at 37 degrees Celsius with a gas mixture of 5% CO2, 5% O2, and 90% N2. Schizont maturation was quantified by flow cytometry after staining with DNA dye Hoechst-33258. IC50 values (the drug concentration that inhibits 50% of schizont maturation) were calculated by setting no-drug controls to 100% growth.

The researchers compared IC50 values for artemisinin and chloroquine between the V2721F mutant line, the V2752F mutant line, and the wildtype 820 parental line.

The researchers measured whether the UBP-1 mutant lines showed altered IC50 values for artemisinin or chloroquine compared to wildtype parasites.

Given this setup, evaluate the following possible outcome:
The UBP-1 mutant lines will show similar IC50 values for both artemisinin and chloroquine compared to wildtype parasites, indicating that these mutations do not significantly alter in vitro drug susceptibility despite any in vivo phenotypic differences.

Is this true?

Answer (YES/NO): NO